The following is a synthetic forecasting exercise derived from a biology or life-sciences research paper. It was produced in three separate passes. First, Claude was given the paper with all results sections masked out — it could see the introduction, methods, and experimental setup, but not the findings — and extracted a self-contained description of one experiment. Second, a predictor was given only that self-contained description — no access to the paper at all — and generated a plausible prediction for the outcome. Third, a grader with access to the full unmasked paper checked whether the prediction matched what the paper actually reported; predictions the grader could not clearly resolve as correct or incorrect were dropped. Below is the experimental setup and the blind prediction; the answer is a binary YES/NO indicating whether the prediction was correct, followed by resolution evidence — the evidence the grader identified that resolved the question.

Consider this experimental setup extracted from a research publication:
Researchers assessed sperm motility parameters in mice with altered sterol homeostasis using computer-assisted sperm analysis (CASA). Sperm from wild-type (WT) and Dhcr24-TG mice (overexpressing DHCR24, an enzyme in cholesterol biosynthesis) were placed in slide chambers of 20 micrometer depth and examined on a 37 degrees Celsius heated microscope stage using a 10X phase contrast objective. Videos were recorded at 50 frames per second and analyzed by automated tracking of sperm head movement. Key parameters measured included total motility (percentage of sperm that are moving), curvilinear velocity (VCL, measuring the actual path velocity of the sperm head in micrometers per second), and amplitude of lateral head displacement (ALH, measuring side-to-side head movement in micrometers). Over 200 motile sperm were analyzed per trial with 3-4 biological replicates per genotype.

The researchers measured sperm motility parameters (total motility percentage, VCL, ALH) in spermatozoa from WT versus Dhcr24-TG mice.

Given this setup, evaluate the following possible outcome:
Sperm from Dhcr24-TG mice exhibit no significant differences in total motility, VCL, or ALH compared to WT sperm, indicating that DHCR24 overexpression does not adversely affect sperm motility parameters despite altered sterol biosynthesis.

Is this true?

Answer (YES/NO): NO